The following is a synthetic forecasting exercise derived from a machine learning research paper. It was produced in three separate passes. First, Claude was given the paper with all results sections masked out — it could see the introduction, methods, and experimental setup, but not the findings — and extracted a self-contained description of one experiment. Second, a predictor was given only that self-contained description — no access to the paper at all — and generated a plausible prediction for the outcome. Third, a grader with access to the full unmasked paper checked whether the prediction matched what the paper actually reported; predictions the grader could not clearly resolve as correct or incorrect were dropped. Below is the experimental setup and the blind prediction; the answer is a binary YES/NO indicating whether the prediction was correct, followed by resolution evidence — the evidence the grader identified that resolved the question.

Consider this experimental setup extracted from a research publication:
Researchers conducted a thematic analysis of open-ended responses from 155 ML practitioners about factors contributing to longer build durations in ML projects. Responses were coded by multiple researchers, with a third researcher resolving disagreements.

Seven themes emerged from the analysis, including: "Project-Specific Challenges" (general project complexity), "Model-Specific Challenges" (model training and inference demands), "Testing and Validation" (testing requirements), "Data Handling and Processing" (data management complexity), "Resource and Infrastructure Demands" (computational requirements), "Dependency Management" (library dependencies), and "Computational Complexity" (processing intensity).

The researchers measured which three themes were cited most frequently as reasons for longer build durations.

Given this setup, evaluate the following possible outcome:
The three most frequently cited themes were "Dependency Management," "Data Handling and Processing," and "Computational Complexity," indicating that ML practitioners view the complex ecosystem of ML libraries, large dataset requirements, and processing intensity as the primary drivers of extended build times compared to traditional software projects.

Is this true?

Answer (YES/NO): NO